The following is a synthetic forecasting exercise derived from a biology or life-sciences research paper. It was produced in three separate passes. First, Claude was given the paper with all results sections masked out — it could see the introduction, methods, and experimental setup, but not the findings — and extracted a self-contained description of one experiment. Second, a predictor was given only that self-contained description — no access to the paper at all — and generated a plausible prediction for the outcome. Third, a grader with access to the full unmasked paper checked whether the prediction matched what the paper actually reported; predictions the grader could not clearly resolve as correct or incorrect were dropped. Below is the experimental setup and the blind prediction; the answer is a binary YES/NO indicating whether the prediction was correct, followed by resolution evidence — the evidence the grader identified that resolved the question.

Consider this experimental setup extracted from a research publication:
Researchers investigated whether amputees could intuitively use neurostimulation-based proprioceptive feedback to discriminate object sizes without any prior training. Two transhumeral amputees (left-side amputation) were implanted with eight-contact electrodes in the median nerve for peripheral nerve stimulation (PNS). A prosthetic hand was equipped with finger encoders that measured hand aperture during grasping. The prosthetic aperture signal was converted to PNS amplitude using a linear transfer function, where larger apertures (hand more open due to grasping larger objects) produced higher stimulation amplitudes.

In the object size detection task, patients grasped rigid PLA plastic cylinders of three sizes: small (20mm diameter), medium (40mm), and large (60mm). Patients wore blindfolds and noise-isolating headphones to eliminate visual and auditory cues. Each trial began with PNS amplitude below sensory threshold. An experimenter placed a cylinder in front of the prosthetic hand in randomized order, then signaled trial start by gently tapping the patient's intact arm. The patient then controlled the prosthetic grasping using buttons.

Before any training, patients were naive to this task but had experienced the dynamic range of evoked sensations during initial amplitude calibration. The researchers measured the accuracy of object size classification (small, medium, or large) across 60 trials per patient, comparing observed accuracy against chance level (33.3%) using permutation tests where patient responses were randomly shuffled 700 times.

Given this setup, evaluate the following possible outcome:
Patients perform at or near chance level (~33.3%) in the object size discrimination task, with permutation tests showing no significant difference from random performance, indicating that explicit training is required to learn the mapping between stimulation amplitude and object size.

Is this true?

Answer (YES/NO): NO